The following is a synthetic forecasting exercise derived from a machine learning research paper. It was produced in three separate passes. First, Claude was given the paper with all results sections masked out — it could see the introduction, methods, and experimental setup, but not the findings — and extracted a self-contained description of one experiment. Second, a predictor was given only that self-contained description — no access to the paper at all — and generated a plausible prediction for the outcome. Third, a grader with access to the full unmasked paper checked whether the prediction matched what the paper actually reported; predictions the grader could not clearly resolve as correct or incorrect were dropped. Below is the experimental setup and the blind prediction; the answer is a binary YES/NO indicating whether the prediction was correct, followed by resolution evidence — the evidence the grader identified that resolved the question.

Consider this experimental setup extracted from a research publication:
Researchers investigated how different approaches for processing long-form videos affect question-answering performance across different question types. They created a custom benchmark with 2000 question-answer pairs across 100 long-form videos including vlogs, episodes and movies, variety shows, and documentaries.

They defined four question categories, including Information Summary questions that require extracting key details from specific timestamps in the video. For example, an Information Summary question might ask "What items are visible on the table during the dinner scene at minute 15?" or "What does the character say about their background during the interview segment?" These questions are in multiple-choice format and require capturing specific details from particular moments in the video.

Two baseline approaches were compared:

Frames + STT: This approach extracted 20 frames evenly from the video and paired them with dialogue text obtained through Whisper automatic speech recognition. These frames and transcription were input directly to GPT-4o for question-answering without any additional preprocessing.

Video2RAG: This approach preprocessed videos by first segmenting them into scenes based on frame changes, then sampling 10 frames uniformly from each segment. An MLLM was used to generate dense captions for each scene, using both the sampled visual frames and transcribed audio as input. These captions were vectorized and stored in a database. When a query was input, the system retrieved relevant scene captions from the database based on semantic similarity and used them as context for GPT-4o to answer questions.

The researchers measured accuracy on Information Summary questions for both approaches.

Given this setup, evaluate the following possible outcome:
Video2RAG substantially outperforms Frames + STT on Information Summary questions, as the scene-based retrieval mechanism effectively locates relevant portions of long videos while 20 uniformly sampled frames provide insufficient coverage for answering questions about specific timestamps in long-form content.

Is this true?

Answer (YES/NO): NO